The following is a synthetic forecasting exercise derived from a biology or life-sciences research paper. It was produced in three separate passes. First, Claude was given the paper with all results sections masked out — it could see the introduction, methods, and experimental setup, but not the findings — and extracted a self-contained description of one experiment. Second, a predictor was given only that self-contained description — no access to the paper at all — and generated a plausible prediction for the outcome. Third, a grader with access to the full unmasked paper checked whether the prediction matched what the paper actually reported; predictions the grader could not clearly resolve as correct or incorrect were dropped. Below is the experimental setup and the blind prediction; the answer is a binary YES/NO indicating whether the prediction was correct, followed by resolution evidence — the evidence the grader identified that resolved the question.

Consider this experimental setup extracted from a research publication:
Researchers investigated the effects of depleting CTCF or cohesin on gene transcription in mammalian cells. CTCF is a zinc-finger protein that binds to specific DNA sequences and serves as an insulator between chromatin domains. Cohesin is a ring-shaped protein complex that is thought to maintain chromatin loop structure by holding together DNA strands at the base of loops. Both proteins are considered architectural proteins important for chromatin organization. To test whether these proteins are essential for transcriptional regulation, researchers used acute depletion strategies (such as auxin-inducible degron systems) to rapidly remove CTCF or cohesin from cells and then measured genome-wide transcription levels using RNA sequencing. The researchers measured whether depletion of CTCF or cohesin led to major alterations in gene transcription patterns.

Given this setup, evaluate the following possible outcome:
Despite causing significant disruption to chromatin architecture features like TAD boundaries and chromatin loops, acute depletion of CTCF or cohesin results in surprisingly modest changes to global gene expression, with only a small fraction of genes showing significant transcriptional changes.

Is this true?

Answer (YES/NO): YES